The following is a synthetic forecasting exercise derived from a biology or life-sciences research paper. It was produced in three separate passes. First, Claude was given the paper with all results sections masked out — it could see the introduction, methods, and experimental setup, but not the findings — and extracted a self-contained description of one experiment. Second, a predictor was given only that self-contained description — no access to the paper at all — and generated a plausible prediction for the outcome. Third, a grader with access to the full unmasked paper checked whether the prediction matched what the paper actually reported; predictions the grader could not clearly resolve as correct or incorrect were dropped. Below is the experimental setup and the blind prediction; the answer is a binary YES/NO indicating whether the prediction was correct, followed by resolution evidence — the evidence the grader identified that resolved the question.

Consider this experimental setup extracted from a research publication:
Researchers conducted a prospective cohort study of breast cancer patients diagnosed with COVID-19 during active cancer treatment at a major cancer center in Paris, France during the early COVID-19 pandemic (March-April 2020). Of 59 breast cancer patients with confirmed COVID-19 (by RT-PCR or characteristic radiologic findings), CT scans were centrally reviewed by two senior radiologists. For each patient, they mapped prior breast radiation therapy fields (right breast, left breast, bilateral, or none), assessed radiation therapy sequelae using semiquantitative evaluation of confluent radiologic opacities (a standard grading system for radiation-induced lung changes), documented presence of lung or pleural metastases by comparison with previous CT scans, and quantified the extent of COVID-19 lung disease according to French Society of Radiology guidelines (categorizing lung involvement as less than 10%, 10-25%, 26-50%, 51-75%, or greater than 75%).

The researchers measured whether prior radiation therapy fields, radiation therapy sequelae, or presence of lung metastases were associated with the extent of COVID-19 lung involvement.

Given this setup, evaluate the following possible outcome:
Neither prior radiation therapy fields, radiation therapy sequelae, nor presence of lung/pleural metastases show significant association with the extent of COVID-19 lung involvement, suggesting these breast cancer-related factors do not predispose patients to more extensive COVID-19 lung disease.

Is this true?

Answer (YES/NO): YES